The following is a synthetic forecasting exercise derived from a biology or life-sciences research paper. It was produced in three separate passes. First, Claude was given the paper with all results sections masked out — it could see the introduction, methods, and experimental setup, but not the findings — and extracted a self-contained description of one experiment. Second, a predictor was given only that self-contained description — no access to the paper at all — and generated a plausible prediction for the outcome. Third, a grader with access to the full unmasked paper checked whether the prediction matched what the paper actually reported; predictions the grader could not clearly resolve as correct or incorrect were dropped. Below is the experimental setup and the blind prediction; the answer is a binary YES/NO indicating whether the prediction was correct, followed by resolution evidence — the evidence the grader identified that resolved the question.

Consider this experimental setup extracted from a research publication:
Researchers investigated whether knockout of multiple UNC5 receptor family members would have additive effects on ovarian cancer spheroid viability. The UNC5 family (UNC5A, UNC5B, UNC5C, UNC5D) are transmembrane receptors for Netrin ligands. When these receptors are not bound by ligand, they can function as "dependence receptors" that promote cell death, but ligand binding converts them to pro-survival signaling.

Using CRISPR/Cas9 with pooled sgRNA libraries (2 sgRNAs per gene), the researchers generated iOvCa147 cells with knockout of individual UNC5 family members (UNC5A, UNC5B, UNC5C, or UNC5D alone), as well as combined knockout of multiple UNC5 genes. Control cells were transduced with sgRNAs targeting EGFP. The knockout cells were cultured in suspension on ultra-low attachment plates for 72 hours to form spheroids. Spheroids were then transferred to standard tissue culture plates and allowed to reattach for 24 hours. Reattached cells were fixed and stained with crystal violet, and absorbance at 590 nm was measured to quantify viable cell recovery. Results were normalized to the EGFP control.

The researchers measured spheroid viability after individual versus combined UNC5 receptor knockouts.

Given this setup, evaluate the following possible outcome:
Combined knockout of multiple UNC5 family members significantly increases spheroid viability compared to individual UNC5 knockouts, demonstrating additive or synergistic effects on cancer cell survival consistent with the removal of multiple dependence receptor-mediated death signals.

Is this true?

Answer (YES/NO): NO